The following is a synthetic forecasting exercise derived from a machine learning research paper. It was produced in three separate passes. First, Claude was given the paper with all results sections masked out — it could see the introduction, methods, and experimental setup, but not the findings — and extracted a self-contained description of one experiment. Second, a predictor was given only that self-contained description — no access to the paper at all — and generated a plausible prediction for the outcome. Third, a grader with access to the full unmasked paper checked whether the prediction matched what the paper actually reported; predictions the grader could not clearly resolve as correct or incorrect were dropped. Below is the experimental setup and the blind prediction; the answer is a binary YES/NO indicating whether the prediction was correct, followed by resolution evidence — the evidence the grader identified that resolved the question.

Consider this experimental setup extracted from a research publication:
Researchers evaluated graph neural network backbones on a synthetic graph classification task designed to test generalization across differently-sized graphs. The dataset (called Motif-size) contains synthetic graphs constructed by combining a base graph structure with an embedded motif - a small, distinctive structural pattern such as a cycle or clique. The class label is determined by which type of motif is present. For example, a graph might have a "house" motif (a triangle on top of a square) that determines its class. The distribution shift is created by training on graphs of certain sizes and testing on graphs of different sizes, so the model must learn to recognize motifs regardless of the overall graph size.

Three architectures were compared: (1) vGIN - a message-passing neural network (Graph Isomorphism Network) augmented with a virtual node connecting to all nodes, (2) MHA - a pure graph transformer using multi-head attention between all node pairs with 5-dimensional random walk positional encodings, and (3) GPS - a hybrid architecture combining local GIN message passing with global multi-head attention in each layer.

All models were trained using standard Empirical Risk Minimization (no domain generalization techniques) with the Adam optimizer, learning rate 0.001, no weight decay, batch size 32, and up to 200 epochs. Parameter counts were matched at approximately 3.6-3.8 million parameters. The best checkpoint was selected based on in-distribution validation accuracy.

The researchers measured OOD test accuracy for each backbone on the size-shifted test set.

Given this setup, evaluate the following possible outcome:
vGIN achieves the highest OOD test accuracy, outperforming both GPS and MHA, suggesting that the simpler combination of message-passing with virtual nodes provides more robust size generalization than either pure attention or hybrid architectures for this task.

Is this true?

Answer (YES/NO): NO